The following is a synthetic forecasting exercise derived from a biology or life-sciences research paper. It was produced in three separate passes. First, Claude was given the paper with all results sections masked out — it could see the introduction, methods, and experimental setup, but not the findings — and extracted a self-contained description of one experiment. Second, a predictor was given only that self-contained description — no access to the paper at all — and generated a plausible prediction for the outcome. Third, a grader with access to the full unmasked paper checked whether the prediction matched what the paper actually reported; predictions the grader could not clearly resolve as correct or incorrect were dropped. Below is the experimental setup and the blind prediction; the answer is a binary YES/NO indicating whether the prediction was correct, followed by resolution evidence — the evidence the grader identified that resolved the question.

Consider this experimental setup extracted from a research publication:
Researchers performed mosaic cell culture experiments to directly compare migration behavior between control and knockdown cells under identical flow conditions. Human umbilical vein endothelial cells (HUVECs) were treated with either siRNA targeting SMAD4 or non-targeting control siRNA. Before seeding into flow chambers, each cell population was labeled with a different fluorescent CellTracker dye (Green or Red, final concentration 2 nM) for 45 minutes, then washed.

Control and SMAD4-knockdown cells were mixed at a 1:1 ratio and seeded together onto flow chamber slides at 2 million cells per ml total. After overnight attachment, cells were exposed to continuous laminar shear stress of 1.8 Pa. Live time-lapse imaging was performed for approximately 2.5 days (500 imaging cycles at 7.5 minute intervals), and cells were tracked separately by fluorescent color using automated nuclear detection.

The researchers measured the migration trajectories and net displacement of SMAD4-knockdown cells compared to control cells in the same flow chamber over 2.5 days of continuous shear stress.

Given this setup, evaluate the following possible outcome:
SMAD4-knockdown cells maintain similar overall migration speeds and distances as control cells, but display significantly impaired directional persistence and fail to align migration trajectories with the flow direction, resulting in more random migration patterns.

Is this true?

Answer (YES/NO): NO